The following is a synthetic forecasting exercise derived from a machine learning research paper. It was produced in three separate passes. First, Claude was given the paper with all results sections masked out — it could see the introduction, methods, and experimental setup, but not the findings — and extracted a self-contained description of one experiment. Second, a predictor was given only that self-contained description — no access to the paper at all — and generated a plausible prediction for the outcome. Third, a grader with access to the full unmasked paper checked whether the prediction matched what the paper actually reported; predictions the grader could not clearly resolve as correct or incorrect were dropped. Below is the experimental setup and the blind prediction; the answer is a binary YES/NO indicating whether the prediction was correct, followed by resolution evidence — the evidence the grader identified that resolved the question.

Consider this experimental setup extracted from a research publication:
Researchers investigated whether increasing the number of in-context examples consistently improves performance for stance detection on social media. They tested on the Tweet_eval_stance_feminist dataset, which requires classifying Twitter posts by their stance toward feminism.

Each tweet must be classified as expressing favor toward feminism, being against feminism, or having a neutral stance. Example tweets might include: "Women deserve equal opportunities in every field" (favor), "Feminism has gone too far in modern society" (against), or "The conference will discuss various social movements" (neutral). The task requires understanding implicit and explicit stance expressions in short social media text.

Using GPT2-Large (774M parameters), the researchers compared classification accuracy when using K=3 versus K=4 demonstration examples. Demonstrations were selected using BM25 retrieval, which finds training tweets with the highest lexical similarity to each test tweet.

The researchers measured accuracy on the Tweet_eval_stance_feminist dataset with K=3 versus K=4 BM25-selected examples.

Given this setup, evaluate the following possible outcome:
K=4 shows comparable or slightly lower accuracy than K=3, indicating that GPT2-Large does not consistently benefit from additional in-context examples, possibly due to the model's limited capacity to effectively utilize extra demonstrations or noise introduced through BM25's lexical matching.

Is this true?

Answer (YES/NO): YES